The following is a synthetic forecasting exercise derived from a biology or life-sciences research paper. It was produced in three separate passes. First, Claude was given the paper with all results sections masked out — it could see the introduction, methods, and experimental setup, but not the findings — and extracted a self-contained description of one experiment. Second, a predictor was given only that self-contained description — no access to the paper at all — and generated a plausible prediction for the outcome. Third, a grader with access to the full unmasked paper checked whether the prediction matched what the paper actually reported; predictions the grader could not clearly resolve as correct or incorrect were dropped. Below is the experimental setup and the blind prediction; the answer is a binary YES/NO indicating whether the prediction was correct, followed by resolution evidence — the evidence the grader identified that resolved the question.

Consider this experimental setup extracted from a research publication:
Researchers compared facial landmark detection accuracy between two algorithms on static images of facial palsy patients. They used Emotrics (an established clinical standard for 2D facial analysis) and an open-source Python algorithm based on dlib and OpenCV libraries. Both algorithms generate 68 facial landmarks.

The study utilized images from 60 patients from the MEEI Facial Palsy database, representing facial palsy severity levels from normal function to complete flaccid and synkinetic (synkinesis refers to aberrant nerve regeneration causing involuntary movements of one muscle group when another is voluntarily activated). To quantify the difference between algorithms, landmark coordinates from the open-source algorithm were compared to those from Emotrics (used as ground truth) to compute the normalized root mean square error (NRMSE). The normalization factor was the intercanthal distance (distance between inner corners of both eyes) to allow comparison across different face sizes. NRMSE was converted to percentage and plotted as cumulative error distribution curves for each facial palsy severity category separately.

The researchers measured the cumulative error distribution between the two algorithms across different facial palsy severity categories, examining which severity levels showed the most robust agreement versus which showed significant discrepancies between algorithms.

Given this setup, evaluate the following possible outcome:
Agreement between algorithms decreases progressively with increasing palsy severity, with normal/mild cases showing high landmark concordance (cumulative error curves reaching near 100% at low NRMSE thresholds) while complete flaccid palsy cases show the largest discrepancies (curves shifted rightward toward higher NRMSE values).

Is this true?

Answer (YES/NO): NO